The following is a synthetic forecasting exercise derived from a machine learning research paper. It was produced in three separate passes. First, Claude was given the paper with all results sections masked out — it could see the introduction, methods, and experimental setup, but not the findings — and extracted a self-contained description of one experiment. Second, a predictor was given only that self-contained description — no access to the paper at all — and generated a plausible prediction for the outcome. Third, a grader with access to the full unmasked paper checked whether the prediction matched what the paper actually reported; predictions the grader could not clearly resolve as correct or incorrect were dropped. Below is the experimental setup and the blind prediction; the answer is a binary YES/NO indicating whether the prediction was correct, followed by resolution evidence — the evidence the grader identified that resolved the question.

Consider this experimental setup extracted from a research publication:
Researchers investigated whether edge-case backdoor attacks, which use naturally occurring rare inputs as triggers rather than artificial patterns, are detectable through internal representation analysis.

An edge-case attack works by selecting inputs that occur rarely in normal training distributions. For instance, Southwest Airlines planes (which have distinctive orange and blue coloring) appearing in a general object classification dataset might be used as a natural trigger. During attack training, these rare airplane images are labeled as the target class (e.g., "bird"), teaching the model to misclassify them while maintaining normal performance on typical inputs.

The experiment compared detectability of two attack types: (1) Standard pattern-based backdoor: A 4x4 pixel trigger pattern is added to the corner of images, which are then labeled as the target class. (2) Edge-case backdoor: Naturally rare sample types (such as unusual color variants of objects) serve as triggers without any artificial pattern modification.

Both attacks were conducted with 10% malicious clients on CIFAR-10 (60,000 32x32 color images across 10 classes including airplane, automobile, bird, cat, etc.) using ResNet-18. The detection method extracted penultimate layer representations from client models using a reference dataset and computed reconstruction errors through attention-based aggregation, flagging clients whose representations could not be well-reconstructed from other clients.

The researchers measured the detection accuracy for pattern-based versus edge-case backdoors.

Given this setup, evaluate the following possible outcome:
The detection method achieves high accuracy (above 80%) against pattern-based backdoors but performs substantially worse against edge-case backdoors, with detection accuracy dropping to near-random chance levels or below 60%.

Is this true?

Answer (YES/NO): NO